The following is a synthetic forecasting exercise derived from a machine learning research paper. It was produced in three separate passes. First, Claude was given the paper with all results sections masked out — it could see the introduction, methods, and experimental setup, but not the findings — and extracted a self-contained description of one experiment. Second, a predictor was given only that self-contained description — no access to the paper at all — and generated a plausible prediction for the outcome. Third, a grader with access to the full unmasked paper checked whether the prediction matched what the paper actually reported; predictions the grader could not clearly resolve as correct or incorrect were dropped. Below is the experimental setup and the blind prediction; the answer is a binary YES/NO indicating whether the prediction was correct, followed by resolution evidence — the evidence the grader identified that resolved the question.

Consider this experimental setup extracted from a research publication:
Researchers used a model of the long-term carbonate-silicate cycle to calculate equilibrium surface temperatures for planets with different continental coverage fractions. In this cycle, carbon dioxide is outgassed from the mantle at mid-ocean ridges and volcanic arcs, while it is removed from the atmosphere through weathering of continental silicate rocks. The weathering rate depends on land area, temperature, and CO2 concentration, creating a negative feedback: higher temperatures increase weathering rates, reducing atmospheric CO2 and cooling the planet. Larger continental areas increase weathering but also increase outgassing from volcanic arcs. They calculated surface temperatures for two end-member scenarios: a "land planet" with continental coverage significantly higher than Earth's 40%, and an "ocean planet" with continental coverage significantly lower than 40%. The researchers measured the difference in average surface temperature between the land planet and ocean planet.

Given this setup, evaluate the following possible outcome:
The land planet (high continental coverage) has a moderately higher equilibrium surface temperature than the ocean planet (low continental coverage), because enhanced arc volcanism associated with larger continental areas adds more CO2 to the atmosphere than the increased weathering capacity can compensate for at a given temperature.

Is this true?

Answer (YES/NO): NO